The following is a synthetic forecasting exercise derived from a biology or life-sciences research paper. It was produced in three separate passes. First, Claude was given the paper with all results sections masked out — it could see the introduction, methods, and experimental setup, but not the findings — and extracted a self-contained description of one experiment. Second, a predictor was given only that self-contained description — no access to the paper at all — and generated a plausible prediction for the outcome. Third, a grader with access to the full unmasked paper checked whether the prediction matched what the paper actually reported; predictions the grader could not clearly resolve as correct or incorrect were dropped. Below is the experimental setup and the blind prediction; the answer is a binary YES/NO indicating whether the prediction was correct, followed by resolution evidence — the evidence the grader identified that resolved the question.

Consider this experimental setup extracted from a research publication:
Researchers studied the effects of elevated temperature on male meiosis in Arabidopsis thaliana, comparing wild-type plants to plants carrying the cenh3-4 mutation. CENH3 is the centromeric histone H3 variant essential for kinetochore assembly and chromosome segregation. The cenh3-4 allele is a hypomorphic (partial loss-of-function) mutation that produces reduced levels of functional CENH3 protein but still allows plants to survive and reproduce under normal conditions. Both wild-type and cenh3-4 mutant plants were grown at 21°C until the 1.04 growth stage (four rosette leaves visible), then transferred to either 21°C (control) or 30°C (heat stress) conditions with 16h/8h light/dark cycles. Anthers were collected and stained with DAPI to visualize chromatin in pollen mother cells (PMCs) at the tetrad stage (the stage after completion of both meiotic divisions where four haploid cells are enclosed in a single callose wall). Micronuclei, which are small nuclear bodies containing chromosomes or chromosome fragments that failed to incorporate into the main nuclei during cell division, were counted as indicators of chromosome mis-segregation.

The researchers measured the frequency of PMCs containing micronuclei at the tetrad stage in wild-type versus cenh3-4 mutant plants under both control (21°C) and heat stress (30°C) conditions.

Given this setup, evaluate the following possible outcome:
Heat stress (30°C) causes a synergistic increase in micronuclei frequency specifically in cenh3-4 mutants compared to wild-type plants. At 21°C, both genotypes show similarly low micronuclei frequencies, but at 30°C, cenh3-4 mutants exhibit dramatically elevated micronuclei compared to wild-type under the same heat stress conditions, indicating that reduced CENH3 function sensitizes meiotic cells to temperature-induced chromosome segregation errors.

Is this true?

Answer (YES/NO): NO